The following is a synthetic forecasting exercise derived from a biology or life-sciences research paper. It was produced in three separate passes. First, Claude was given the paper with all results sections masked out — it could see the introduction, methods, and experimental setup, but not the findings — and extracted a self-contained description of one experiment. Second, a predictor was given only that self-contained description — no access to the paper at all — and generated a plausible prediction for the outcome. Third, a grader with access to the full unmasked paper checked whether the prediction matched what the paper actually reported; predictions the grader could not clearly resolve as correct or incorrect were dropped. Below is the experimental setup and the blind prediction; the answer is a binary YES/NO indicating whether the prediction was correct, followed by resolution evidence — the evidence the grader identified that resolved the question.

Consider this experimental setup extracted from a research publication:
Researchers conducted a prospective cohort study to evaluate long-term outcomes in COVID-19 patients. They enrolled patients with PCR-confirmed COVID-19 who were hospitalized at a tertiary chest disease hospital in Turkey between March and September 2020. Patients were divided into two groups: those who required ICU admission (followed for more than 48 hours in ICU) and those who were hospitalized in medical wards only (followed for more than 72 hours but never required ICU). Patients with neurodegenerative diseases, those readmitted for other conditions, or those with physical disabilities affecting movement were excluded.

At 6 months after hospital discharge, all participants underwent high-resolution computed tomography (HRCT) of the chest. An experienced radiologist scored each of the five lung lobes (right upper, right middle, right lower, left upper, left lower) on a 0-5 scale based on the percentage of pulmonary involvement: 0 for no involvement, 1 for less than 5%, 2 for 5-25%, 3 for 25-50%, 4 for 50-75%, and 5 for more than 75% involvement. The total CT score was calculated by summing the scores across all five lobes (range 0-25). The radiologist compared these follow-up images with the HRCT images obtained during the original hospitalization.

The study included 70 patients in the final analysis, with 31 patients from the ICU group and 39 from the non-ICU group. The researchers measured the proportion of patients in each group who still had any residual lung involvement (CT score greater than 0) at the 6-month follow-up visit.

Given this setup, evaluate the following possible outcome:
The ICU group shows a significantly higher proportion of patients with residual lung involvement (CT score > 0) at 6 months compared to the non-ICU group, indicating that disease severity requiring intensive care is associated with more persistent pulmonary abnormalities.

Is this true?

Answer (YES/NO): YES